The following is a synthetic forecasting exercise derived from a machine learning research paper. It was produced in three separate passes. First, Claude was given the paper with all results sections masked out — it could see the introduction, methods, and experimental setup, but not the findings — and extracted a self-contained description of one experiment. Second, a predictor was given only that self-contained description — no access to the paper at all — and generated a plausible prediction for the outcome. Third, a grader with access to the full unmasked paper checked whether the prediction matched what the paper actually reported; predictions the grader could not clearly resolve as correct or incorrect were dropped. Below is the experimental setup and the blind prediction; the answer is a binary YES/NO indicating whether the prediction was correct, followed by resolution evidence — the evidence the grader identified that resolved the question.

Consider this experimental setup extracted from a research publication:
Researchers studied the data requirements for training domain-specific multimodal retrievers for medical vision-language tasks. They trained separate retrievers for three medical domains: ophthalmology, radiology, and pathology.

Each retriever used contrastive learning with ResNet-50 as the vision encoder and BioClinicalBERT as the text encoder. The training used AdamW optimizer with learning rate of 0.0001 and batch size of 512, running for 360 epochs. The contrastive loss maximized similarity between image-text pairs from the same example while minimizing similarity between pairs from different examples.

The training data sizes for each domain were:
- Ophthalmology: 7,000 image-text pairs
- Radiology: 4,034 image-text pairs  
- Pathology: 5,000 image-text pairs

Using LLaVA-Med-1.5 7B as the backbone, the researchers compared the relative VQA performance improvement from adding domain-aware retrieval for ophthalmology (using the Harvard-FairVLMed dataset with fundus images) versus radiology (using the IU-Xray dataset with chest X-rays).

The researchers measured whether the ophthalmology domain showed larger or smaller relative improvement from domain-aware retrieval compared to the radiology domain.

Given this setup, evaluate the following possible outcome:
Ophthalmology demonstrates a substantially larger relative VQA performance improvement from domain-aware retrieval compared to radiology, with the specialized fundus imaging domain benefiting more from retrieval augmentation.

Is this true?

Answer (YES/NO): NO